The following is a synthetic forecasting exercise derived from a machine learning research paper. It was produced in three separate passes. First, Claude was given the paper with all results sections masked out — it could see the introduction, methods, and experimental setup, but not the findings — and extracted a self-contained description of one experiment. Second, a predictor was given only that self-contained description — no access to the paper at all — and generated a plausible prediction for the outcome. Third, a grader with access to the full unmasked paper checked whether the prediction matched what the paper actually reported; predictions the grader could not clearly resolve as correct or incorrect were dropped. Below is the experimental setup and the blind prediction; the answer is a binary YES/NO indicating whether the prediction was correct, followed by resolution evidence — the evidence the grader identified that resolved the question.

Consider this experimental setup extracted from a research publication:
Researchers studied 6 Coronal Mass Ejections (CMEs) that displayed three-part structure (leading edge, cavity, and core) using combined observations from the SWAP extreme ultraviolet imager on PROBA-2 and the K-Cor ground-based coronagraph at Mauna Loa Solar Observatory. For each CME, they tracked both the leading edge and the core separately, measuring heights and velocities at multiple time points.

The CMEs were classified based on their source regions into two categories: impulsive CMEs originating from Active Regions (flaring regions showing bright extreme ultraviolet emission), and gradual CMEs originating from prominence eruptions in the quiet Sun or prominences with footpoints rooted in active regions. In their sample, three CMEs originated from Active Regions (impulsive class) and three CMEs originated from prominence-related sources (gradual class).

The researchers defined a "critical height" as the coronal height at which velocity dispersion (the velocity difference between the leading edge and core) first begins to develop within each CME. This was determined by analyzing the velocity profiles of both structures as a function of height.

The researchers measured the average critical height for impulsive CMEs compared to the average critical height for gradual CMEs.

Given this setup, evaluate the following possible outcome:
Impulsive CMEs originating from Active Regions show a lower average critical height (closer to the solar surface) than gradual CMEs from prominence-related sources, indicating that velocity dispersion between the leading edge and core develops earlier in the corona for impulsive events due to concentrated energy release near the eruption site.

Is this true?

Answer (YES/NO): YES